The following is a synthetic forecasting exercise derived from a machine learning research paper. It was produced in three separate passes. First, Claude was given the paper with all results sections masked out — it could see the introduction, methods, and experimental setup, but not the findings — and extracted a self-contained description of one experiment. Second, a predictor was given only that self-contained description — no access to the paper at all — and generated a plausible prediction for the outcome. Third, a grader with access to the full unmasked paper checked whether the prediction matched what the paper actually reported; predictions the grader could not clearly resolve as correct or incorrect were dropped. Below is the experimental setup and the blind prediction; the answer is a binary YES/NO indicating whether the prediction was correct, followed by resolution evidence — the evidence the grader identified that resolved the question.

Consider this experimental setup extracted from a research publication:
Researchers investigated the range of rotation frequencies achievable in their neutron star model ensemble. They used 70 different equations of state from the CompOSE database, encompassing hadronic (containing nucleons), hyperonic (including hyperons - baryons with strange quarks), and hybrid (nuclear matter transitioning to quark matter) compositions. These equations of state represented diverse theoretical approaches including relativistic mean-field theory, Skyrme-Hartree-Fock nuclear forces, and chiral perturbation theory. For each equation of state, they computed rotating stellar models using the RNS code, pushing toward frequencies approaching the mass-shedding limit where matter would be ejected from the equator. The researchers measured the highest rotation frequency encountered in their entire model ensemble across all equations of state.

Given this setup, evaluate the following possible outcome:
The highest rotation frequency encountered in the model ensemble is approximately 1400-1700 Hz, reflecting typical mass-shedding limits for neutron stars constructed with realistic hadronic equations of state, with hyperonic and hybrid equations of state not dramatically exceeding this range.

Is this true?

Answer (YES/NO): NO